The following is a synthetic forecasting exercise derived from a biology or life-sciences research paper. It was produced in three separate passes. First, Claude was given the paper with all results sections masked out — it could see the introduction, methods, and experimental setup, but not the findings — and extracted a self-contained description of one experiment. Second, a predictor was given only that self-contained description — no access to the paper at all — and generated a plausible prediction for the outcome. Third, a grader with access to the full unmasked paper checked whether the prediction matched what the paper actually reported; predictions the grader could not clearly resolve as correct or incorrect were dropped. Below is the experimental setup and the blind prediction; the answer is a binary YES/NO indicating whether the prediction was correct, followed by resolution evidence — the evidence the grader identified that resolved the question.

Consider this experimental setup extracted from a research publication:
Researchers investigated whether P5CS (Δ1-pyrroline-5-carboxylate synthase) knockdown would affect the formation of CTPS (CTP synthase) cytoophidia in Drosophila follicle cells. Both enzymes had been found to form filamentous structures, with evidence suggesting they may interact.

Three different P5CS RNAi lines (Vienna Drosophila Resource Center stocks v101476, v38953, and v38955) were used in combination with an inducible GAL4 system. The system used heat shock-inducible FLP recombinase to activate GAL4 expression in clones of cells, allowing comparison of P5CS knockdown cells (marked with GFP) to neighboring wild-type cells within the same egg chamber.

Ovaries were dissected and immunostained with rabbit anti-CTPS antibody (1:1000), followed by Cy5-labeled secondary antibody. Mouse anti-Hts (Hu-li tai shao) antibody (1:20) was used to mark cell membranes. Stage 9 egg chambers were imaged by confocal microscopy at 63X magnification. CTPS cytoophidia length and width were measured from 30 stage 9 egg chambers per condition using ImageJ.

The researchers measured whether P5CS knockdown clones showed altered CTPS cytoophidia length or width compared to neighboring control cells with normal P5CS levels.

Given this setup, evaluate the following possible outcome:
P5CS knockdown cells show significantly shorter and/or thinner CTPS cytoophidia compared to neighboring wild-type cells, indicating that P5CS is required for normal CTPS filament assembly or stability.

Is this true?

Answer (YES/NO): NO